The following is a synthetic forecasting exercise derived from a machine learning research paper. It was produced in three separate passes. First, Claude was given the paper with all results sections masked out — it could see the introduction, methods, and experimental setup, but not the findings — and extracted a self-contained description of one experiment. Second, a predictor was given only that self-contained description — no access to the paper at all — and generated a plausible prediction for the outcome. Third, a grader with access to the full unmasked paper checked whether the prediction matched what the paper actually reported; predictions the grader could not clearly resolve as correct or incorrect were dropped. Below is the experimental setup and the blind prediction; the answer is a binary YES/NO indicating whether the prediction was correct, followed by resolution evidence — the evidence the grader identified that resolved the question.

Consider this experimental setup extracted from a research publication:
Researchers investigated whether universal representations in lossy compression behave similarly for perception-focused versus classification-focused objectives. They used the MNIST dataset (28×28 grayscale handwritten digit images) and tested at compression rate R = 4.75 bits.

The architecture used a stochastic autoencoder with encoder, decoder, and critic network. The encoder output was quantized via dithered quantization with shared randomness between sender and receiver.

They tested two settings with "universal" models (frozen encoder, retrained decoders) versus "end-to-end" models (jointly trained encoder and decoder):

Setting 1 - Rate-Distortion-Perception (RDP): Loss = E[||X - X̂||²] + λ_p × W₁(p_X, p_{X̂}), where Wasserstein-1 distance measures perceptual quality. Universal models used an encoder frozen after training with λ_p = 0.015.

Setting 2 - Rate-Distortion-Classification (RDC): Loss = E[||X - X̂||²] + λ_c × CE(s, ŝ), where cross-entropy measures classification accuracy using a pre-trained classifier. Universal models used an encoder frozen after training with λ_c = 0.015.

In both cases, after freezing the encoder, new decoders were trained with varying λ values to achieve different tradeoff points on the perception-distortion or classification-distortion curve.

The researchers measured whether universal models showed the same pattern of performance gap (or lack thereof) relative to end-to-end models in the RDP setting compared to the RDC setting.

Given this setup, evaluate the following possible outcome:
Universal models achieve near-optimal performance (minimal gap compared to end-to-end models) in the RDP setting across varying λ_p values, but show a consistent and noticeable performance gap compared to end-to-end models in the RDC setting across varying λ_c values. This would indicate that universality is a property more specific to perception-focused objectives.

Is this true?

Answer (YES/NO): YES